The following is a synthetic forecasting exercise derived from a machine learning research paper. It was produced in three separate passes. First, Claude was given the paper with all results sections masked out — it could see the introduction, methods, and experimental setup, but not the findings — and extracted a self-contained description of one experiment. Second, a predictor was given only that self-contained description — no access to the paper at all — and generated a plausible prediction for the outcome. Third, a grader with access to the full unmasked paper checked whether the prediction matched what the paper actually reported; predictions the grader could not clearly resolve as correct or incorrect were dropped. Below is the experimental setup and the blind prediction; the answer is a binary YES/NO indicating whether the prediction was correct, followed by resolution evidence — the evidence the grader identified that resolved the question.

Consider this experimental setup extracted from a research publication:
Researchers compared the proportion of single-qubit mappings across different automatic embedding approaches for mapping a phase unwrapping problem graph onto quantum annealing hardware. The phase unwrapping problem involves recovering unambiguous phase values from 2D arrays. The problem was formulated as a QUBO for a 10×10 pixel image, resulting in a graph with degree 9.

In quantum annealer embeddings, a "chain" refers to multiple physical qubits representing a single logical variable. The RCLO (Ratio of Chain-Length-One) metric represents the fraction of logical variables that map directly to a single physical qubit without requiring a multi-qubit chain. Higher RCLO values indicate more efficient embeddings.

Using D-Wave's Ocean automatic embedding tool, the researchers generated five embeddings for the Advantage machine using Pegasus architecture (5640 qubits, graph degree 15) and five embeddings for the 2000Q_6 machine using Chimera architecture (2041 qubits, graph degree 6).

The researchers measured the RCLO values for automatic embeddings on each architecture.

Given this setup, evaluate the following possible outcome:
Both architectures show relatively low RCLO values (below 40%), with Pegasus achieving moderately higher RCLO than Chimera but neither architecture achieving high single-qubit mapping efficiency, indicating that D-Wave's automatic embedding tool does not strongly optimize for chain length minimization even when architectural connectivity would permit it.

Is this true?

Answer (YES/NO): NO